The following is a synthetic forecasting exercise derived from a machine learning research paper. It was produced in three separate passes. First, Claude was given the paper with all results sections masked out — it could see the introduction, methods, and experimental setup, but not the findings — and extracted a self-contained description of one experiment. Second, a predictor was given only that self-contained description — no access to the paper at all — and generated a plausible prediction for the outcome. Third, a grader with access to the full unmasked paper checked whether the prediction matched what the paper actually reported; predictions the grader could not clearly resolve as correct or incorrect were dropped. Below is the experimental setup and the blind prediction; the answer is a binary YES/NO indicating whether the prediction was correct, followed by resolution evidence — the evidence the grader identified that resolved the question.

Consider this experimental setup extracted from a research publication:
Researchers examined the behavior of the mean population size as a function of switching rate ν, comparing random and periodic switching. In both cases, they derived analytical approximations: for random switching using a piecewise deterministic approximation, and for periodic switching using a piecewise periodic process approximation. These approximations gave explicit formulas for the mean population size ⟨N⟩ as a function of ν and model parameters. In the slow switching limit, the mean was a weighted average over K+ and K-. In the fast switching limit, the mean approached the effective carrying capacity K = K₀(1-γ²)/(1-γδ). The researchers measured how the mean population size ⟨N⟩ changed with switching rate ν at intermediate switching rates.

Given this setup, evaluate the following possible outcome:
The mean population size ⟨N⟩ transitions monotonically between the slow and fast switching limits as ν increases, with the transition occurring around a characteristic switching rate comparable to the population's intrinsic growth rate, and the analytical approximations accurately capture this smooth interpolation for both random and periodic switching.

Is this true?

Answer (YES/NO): YES